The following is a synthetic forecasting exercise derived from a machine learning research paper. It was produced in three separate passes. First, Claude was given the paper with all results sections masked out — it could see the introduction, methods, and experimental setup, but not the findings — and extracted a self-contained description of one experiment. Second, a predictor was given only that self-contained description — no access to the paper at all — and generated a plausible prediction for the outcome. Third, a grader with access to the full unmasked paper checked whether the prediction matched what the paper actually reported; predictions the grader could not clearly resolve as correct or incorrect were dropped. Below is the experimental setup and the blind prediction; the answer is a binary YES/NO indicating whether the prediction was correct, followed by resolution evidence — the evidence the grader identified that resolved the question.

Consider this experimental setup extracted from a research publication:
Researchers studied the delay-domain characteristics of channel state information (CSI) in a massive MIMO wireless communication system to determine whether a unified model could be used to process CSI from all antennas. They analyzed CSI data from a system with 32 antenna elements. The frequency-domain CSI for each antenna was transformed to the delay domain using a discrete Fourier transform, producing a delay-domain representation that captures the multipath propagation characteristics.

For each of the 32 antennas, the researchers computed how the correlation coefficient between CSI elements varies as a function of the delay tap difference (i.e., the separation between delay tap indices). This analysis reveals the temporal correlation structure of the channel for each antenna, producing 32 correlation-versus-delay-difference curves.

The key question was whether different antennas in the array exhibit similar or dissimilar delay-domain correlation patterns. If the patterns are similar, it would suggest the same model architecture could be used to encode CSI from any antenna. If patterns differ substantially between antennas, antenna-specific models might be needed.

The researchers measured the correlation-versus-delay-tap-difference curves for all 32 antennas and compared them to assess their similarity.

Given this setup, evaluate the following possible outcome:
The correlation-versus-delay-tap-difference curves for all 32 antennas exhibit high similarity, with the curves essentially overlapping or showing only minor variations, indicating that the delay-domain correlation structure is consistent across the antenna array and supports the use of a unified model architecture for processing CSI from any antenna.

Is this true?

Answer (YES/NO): YES